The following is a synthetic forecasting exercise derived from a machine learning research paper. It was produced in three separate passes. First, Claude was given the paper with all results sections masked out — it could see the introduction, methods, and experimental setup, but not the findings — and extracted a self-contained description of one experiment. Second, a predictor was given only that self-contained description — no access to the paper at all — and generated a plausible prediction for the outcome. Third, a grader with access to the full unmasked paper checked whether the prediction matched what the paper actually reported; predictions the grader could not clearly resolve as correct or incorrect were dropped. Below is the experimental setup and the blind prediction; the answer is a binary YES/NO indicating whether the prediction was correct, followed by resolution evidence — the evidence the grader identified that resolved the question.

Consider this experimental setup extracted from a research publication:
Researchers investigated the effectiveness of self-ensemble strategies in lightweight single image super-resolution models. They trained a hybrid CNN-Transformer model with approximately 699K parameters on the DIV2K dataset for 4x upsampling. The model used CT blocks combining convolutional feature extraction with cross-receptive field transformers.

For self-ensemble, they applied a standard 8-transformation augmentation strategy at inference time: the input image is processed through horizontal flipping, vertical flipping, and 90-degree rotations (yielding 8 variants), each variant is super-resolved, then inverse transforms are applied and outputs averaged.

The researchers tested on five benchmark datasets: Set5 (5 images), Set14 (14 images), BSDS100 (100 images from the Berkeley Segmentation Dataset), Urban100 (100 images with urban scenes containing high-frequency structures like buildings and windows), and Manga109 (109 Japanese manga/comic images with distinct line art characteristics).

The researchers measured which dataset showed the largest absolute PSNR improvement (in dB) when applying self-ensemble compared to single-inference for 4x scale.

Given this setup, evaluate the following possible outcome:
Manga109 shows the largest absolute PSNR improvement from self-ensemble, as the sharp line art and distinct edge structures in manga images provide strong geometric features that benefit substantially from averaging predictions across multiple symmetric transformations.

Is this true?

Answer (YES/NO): YES